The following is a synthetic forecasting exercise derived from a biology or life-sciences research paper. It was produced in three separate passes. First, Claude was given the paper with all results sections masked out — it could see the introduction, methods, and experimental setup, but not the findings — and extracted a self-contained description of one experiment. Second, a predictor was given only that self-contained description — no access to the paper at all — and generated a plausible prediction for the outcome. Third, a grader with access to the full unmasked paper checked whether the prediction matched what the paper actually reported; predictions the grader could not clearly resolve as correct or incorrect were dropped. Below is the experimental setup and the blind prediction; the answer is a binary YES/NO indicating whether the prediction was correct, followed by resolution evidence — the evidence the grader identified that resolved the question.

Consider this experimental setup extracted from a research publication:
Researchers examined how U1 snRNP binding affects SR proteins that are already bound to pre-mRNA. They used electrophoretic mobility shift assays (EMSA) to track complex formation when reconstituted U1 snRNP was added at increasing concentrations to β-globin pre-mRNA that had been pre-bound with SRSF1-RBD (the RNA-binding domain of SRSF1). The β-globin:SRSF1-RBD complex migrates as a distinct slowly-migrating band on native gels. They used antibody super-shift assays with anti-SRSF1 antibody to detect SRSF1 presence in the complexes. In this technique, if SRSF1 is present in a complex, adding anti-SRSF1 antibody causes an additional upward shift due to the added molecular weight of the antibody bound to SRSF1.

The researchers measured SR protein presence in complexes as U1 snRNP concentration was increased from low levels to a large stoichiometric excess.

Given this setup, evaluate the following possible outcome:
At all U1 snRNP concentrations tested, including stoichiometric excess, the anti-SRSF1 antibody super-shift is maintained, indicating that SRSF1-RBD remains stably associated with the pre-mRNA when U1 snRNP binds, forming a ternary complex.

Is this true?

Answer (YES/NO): NO